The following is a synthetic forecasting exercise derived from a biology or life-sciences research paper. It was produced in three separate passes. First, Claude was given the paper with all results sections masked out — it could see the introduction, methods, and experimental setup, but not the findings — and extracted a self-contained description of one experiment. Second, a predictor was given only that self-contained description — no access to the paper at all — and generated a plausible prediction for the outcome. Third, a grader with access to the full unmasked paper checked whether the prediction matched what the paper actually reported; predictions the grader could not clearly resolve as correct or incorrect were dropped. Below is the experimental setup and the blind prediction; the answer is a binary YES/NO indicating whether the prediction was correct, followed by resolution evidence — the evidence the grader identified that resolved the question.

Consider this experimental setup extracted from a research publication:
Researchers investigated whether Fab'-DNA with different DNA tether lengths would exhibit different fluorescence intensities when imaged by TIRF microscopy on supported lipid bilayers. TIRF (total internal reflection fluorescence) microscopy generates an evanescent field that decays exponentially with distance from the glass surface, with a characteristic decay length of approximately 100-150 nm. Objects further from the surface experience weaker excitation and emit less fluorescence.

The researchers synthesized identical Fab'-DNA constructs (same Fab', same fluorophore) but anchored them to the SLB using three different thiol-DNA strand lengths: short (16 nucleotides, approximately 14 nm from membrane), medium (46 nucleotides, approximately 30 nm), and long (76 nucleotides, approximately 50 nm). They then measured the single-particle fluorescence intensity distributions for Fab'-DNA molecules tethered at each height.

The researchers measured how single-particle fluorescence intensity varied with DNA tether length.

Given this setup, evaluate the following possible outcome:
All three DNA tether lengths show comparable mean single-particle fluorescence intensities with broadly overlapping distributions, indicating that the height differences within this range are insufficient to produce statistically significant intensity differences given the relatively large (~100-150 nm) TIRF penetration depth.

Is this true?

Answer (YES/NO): NO